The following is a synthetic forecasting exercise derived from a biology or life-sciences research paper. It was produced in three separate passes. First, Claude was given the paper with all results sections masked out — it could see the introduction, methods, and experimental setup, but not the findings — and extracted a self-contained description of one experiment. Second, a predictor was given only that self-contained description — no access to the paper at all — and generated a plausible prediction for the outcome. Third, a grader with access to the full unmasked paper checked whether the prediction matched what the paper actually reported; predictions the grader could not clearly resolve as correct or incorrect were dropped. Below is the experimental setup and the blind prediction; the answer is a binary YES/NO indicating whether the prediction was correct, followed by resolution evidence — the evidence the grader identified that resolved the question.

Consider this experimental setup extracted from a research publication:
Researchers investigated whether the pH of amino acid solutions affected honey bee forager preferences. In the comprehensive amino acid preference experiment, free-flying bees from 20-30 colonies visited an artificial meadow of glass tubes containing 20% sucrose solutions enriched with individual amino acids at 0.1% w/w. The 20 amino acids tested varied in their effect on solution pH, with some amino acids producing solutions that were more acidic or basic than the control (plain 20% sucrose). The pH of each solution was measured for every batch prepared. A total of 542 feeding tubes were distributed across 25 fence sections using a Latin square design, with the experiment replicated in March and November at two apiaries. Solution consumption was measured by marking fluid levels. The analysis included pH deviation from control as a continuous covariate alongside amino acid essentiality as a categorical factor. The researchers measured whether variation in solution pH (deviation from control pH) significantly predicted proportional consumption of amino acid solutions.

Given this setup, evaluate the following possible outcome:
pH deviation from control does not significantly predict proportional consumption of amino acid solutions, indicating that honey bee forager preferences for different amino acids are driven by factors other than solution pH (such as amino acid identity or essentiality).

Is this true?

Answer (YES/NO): NO